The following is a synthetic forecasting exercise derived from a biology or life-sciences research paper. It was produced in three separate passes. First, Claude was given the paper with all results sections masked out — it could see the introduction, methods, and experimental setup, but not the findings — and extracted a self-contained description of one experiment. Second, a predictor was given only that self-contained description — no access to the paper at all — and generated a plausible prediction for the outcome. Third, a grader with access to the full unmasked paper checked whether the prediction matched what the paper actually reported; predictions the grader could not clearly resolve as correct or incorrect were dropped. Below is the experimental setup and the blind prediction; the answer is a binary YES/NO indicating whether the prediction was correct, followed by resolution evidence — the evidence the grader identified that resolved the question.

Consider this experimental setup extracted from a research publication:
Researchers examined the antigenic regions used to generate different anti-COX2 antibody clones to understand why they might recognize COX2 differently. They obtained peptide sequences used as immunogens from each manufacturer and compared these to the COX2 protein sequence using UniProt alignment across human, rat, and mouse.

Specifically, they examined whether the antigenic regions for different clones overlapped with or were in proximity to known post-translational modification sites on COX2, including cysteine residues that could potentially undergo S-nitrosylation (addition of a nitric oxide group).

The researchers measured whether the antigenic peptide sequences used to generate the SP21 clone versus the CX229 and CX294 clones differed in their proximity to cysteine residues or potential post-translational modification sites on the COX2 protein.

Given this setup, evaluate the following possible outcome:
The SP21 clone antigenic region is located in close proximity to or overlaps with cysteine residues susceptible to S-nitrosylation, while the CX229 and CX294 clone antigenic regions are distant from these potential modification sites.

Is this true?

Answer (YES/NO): YES